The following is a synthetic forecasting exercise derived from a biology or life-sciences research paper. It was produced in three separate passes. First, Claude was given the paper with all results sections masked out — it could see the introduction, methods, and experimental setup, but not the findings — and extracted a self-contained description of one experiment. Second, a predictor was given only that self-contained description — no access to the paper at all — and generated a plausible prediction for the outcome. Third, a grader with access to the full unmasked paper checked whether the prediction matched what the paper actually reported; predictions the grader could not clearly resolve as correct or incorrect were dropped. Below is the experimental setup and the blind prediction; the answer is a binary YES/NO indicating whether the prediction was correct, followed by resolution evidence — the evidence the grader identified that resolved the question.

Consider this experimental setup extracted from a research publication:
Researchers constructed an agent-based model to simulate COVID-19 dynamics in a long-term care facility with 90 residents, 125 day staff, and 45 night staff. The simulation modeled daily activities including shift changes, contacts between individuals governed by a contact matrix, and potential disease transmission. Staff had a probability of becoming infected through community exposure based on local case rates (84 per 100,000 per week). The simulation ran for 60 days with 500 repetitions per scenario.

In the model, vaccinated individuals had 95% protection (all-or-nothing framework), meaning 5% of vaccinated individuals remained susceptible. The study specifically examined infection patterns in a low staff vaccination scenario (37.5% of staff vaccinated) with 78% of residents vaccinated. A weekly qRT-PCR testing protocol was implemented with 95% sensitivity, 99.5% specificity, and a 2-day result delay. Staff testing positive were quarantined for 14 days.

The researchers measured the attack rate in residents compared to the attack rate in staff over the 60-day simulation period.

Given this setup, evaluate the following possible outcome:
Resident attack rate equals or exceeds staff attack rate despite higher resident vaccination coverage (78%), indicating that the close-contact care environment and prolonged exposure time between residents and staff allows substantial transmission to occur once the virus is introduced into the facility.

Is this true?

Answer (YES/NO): NO